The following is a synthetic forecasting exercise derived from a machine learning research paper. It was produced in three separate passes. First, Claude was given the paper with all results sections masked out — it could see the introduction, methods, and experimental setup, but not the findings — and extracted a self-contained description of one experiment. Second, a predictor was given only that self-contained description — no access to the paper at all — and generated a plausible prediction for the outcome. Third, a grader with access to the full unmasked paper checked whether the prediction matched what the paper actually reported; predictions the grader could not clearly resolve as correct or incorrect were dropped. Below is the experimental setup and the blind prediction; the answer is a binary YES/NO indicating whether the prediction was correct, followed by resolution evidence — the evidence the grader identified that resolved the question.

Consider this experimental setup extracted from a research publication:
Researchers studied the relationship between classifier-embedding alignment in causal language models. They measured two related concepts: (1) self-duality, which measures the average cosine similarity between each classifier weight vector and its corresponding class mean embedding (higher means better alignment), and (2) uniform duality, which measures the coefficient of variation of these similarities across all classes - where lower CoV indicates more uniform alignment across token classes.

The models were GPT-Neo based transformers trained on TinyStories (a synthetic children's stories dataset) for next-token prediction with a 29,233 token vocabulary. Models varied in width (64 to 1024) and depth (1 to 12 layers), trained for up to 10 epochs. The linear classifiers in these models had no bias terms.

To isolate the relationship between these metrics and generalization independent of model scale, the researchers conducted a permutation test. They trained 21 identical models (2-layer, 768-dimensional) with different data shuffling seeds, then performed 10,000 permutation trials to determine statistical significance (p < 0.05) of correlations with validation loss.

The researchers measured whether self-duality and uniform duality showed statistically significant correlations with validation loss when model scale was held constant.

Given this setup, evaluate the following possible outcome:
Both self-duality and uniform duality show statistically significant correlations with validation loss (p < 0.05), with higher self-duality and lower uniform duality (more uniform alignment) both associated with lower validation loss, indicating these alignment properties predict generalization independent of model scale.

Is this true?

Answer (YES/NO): NO